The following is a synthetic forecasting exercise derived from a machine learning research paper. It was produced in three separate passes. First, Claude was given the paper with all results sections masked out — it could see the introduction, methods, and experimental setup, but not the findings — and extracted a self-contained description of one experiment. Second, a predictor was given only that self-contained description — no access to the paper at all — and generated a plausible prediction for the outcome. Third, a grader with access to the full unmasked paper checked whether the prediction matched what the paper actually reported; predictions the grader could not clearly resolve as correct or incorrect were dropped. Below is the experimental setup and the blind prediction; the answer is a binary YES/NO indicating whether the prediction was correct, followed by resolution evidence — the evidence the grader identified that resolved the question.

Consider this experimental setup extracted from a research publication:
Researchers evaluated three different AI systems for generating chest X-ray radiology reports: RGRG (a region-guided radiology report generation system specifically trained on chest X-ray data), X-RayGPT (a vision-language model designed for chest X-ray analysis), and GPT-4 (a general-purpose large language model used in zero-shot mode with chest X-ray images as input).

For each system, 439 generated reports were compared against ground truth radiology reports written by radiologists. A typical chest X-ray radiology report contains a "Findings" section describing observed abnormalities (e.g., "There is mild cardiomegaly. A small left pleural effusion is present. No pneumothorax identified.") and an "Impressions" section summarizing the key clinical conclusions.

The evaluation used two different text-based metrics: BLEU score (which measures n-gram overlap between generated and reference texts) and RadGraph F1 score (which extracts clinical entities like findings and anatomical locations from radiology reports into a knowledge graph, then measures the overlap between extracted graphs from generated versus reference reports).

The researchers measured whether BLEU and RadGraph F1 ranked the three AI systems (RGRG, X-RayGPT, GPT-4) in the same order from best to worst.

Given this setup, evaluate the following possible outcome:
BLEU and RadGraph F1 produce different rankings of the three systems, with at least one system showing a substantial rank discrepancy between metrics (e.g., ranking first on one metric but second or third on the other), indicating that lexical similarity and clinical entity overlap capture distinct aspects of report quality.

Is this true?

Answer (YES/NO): NO